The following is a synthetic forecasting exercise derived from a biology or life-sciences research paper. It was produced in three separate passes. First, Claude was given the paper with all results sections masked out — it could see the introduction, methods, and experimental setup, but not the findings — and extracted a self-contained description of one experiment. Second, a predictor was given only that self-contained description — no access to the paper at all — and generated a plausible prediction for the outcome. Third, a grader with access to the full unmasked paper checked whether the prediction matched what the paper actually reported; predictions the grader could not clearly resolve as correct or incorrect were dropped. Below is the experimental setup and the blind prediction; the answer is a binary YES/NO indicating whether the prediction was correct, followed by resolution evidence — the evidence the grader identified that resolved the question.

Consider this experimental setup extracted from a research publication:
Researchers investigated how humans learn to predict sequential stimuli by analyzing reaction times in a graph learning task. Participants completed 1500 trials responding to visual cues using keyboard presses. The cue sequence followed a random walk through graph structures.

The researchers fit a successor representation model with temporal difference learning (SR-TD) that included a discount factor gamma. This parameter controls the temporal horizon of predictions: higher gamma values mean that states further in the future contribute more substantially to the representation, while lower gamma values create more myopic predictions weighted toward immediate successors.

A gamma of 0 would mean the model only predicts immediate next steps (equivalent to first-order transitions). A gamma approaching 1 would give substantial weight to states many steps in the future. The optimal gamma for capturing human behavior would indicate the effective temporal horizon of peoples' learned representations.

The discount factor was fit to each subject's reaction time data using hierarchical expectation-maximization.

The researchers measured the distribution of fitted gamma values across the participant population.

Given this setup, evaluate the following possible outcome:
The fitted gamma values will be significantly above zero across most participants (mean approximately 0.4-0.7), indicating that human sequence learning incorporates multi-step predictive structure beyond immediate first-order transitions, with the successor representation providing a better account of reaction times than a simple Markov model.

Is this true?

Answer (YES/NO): NO